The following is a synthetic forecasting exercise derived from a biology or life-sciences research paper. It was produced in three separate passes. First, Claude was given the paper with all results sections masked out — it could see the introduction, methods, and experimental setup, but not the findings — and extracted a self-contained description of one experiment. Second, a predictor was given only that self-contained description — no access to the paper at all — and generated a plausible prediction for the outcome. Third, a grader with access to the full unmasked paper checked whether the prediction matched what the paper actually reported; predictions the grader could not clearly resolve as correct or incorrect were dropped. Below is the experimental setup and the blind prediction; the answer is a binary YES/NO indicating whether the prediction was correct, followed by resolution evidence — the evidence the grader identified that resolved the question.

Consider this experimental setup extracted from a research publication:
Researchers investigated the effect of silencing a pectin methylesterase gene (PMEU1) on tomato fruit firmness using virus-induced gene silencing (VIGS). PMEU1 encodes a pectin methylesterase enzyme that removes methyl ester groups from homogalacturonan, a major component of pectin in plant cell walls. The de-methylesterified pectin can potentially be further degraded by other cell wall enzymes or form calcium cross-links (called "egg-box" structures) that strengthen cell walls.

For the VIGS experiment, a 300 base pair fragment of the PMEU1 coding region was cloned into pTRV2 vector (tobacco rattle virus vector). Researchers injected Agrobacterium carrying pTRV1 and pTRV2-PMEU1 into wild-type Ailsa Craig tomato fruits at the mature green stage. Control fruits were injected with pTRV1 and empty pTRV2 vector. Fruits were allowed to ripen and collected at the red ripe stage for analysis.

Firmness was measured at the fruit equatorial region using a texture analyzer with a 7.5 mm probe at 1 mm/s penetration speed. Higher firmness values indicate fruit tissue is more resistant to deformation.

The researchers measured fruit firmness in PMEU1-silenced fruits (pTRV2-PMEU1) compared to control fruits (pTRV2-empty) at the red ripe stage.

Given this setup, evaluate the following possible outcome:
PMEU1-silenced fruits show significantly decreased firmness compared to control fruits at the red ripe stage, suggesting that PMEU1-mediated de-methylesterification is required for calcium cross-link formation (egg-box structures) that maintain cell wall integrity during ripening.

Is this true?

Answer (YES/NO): YES